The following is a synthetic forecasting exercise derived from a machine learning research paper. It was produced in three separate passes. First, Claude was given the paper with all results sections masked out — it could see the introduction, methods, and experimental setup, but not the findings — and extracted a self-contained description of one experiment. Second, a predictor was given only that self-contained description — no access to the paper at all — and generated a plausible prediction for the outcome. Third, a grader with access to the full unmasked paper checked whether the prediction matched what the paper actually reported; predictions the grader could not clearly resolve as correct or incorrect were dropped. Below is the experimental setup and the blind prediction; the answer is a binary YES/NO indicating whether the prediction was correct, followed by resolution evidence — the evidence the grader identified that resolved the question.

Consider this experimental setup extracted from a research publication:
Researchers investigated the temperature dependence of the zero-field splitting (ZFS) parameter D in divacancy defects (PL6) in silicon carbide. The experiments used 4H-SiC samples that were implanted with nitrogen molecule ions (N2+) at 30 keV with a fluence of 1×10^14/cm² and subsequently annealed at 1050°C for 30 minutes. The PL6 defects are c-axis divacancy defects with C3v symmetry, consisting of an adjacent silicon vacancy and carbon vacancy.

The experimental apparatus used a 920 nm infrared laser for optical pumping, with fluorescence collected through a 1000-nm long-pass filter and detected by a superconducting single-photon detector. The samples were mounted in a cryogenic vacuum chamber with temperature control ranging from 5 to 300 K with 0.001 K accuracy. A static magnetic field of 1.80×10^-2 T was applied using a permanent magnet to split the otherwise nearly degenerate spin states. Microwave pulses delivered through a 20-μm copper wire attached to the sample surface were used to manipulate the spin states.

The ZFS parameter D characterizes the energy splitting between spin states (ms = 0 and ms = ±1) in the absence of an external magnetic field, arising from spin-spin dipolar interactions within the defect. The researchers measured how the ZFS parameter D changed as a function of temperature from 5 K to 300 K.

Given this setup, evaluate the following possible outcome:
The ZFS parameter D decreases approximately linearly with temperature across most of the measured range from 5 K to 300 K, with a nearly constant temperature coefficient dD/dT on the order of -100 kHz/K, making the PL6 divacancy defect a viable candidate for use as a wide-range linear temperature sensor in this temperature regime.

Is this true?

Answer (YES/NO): NO